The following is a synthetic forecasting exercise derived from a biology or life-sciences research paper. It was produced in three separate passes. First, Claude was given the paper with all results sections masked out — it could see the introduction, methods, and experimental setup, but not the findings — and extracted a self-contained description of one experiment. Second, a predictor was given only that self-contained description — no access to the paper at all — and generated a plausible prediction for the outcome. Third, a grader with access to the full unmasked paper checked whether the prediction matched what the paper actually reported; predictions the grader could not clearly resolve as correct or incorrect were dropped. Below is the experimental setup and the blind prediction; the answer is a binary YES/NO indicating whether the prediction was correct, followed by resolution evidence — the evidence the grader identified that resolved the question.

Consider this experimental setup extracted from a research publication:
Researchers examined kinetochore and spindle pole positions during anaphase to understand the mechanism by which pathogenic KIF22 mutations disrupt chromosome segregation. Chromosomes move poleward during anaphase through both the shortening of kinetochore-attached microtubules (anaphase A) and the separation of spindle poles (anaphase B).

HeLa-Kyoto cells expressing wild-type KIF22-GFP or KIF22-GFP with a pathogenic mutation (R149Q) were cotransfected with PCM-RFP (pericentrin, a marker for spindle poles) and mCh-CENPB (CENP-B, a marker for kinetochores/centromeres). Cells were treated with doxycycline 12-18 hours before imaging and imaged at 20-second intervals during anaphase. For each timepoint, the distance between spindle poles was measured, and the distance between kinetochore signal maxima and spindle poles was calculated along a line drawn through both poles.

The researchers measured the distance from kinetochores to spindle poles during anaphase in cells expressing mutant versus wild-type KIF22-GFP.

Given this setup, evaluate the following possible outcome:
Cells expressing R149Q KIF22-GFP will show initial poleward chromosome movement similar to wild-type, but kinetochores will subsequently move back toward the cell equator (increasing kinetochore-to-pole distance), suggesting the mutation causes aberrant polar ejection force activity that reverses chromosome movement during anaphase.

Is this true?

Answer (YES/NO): NO